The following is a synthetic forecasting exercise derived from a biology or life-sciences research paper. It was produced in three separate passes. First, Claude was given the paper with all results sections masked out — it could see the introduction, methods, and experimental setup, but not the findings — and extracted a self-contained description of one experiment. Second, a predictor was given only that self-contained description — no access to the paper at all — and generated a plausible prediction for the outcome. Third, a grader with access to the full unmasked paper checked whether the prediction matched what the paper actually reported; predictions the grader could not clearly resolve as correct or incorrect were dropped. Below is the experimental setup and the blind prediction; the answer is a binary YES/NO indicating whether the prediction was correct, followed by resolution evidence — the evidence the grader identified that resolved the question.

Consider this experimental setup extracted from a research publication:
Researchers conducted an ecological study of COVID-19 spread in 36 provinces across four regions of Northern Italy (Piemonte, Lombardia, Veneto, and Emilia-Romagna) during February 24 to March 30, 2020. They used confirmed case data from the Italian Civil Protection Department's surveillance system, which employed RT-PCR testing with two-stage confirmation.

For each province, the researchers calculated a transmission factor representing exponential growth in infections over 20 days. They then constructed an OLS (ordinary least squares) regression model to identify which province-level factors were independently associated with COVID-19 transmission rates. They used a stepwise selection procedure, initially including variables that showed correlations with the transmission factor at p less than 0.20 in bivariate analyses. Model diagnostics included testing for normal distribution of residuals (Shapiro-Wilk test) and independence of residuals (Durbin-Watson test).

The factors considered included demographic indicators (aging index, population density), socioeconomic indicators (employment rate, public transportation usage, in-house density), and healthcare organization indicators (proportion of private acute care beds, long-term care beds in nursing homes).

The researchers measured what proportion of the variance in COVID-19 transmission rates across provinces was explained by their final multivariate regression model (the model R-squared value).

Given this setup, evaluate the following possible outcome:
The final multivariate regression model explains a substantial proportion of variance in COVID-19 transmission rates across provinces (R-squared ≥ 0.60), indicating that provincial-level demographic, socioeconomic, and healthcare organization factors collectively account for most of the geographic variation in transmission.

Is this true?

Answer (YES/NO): YES